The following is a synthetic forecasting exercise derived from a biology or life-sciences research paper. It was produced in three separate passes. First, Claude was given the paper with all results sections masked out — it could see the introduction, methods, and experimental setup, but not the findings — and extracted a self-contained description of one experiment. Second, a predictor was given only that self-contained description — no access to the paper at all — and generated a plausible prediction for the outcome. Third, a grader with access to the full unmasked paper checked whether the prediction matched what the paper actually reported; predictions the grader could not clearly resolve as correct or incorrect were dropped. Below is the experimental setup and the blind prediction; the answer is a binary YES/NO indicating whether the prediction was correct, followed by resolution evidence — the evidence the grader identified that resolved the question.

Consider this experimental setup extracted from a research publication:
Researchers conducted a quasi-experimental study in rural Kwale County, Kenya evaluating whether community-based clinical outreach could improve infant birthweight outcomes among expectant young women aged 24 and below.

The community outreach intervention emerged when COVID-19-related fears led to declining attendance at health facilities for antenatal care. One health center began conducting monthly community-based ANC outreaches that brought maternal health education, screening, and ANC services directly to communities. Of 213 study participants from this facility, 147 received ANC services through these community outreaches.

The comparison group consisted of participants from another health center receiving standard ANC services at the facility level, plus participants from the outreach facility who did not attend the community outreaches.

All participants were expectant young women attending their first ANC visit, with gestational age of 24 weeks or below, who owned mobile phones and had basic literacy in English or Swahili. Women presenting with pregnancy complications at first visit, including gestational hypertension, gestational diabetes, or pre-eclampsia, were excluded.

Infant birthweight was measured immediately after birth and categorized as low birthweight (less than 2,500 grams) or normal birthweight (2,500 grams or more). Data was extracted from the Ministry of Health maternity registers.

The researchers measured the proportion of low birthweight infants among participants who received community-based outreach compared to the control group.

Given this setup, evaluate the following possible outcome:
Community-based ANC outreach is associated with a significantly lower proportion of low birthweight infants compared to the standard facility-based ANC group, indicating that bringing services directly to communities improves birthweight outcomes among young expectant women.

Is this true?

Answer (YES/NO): NO